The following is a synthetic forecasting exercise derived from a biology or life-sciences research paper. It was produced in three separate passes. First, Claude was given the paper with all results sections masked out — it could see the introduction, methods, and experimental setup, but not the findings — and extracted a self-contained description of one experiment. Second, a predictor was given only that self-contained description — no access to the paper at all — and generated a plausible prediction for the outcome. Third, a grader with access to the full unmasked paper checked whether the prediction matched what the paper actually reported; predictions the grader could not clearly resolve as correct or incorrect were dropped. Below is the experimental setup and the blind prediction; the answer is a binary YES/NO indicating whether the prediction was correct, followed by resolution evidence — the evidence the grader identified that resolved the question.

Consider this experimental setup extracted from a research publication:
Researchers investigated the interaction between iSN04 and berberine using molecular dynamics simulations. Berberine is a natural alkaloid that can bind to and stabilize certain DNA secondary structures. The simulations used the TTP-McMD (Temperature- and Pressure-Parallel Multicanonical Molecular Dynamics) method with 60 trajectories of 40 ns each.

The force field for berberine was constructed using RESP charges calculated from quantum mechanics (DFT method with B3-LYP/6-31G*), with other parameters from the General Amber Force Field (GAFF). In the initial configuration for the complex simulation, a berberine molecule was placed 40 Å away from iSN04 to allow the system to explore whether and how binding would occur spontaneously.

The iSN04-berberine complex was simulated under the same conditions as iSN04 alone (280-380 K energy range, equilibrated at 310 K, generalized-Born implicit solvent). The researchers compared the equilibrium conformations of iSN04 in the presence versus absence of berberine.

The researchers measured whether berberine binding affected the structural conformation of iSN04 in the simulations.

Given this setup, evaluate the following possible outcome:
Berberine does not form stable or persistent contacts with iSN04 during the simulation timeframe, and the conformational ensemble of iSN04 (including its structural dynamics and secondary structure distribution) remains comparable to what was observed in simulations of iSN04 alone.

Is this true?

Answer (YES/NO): NO